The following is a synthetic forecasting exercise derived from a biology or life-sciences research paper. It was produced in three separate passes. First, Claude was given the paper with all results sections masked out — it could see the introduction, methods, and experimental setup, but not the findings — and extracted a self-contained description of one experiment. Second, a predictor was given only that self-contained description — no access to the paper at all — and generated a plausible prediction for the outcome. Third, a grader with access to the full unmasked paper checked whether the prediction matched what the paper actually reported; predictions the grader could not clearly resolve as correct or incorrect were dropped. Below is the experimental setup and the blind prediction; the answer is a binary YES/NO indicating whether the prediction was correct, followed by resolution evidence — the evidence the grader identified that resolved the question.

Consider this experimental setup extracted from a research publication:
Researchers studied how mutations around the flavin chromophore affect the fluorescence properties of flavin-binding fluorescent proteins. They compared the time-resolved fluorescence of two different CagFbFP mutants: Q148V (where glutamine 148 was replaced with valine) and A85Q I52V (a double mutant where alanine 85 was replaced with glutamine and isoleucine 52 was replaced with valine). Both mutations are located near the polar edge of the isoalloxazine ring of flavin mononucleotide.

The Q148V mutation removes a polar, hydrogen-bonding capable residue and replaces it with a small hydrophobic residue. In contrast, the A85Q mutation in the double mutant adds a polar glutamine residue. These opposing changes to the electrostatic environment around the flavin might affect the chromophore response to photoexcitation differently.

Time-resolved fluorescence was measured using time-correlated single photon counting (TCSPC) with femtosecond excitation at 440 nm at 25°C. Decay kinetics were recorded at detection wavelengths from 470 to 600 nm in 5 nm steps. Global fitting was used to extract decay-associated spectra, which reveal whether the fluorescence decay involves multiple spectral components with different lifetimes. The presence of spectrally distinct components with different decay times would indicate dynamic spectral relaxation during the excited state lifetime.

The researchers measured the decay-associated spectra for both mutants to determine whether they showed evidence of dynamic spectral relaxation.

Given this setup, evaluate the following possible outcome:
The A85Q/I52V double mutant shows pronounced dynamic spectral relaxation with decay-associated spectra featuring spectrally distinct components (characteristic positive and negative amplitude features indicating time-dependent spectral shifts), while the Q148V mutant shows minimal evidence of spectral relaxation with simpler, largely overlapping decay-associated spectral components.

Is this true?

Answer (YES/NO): NO